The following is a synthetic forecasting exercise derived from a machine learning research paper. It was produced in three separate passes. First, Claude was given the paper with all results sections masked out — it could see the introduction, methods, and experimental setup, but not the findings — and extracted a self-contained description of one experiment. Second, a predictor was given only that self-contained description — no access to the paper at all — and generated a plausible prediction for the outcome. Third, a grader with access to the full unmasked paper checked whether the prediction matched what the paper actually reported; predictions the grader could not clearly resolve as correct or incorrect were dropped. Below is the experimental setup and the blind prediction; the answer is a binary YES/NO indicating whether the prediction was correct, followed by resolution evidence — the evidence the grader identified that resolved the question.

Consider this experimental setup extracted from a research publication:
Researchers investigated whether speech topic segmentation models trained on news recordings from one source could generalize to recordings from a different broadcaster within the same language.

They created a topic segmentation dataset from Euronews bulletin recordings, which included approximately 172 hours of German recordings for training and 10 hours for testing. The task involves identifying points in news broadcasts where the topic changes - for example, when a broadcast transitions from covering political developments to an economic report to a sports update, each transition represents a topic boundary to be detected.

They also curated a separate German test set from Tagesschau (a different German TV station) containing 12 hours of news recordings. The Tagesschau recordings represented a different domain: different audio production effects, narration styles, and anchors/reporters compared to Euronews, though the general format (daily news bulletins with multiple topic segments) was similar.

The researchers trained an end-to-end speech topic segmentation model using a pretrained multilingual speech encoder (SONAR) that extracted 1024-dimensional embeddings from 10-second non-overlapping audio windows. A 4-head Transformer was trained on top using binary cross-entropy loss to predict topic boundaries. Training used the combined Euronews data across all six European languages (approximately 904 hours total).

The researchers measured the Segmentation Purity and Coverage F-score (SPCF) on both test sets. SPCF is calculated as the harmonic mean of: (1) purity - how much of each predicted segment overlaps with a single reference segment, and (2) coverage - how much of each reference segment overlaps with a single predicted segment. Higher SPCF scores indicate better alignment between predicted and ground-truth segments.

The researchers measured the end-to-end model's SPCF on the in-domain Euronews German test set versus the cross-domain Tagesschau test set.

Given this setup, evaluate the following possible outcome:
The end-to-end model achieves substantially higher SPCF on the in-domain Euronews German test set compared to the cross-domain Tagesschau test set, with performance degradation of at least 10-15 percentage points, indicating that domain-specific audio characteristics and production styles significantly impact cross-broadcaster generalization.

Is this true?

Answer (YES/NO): NO